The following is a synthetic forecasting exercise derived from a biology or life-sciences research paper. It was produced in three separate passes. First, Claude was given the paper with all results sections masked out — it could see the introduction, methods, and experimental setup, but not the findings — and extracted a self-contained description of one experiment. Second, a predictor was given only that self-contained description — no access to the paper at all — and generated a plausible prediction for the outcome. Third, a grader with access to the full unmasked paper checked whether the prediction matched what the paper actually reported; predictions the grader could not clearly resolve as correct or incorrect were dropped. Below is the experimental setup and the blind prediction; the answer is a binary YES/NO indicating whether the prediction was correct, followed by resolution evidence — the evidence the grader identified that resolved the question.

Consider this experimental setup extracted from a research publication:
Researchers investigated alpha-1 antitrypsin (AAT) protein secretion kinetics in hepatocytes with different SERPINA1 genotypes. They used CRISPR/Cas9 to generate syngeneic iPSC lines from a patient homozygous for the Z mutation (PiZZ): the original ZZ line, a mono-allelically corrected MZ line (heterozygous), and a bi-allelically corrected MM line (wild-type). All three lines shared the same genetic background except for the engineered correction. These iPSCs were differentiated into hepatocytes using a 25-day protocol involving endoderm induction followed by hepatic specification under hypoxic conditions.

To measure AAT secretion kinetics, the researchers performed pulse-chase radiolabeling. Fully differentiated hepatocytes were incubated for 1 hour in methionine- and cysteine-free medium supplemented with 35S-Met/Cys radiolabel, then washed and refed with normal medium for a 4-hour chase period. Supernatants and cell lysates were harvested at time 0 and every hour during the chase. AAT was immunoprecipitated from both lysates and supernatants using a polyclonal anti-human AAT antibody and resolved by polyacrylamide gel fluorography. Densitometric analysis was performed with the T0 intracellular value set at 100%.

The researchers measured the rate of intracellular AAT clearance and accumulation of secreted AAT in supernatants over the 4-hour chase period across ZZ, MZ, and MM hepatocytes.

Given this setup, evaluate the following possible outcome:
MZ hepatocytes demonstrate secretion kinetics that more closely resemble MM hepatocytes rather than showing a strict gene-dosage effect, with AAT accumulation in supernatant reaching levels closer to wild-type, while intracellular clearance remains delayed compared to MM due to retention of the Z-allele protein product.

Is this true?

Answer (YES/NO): NO